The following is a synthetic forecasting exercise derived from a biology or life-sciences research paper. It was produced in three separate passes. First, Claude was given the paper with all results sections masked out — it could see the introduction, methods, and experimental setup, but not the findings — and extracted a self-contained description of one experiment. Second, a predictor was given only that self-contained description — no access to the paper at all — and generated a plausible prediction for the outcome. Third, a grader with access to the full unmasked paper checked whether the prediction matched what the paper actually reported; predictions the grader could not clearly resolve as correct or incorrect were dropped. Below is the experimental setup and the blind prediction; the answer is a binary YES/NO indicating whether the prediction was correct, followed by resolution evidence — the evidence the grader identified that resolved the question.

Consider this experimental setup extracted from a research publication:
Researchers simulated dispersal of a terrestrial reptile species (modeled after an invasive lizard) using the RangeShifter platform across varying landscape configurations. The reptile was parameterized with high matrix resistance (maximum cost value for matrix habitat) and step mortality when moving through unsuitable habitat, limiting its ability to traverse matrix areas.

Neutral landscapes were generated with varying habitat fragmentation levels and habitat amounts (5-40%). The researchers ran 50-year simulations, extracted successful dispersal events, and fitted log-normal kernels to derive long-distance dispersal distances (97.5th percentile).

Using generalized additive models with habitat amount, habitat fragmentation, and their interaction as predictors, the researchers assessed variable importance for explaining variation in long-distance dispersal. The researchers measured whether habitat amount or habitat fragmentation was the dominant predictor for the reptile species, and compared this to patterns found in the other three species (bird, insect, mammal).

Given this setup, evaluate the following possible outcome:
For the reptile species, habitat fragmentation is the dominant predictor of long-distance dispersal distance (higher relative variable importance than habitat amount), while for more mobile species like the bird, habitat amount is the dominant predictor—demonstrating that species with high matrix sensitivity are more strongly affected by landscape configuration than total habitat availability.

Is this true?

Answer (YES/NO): NO